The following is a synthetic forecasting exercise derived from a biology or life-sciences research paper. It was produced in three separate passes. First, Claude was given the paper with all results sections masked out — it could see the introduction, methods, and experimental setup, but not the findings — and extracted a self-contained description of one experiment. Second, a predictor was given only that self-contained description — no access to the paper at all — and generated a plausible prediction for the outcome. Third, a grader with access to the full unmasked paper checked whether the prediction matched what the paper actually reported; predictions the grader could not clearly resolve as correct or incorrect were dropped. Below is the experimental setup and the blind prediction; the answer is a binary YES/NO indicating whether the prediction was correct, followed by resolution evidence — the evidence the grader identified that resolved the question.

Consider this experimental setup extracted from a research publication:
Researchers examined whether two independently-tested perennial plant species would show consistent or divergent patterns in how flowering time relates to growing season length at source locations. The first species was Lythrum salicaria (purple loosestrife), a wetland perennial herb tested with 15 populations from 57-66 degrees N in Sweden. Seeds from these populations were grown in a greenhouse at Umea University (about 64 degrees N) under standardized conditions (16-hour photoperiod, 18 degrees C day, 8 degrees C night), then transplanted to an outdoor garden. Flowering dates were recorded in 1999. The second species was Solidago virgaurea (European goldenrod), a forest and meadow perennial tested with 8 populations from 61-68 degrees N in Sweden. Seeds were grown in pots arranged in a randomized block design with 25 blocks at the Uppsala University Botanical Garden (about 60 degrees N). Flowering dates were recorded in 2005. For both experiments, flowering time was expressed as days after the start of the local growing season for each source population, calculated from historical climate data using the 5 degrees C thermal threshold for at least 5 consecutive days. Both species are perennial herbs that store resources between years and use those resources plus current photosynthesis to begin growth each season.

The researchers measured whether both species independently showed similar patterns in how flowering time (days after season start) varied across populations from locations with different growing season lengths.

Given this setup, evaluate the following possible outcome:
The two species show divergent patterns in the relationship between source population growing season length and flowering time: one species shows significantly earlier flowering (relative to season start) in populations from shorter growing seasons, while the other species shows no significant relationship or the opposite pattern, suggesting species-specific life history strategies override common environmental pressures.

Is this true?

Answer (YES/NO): NO